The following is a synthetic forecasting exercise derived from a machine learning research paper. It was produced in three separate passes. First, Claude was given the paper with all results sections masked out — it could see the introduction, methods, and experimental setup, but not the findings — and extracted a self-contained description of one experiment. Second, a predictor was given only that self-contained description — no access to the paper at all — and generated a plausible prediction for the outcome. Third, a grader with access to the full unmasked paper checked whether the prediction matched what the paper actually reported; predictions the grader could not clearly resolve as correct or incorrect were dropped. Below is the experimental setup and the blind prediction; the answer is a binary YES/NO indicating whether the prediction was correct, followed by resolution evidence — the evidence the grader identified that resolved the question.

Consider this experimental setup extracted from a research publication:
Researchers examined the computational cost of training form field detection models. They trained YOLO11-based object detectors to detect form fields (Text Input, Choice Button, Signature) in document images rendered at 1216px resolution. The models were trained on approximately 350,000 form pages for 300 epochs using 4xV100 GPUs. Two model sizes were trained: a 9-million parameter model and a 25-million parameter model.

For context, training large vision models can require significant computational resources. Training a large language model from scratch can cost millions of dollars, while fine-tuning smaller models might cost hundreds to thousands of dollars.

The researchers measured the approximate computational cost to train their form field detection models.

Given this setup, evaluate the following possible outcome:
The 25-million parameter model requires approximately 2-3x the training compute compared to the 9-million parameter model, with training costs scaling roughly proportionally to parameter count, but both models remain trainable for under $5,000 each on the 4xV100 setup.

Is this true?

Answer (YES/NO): NO